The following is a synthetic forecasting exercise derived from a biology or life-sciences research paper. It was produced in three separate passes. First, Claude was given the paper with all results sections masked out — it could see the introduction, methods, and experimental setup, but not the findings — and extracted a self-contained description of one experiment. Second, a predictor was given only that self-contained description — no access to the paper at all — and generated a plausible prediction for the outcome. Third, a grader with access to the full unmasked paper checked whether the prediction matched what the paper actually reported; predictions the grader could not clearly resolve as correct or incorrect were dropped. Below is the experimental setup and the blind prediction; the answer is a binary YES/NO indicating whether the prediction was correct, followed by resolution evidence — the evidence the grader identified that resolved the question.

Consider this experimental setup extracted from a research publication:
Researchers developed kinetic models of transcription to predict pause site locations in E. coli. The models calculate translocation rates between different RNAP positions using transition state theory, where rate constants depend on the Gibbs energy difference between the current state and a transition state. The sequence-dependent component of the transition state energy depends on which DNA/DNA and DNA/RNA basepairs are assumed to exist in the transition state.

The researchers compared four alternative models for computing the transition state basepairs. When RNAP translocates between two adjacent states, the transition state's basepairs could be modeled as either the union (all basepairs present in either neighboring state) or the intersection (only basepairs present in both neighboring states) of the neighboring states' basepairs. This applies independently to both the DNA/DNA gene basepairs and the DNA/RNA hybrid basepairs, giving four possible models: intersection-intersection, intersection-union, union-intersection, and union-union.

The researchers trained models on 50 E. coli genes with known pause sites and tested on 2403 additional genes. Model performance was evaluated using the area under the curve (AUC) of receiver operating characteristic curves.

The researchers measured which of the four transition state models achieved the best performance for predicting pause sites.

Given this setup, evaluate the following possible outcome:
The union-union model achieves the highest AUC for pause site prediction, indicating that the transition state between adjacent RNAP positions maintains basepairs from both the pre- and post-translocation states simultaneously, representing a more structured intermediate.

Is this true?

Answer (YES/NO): NO